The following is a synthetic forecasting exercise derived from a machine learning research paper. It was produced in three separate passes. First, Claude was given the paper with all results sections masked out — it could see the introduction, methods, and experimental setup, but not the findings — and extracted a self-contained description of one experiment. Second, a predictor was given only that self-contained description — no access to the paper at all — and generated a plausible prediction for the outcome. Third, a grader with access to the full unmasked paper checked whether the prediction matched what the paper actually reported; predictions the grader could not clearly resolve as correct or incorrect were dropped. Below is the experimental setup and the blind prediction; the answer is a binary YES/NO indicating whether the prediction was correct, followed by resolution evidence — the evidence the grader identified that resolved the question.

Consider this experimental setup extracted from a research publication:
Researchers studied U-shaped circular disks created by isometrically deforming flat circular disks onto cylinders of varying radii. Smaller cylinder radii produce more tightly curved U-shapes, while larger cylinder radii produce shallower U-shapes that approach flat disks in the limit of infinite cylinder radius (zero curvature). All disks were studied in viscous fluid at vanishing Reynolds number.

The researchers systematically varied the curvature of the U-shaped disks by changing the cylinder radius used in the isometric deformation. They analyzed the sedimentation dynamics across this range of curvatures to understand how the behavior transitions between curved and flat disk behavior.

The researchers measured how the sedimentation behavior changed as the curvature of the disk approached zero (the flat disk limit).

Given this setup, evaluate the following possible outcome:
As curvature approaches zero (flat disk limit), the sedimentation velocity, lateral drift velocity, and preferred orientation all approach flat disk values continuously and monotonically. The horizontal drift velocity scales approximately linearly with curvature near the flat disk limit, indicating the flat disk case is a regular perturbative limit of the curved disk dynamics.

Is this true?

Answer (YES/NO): NO